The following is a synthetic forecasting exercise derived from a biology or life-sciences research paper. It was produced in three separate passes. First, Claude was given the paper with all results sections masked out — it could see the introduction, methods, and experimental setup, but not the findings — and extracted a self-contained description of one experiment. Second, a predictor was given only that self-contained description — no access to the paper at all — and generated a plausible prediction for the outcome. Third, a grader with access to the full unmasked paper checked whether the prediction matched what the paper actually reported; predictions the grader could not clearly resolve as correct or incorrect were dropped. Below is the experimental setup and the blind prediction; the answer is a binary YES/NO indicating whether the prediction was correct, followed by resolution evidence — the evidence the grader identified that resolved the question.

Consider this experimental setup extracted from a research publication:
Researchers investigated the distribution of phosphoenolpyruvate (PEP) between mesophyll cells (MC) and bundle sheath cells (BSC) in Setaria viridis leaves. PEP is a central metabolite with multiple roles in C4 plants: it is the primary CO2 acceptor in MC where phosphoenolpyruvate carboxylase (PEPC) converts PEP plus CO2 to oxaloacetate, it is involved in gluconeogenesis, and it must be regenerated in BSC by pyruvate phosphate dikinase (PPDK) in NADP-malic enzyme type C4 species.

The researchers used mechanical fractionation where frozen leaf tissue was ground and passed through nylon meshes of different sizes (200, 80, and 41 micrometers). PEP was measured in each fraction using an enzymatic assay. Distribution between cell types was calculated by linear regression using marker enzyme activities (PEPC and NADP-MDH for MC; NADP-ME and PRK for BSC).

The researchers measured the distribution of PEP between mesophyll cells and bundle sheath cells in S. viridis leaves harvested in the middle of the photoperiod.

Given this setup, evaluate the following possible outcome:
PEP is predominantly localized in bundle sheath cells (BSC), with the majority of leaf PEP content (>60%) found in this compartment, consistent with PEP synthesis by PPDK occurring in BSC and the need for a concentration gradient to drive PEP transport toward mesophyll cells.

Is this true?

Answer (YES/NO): NO